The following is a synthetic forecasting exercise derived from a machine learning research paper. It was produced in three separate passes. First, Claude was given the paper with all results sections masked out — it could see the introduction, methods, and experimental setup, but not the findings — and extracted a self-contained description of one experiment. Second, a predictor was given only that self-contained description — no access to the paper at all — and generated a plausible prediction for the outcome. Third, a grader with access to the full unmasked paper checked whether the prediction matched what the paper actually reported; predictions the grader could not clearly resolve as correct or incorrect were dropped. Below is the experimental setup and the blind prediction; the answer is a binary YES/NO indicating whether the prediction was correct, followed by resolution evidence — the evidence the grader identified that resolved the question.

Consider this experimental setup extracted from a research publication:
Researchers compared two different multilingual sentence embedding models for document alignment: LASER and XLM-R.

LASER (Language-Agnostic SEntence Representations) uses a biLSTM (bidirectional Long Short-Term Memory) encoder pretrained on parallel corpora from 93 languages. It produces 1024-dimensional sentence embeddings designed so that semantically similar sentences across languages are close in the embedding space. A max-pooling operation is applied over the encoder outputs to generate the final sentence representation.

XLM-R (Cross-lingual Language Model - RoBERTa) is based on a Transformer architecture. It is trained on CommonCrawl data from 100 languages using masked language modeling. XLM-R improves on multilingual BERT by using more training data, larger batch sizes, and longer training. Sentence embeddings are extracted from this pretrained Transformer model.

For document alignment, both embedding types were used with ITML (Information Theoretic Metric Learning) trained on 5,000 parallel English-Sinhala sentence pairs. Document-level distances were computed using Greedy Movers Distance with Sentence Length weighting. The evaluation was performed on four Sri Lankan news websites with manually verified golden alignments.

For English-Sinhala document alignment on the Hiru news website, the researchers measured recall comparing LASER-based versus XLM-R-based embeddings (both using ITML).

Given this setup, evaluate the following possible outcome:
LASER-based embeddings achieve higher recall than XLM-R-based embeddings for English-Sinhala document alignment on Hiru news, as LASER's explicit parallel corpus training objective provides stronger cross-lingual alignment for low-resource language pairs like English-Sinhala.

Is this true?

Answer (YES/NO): NO